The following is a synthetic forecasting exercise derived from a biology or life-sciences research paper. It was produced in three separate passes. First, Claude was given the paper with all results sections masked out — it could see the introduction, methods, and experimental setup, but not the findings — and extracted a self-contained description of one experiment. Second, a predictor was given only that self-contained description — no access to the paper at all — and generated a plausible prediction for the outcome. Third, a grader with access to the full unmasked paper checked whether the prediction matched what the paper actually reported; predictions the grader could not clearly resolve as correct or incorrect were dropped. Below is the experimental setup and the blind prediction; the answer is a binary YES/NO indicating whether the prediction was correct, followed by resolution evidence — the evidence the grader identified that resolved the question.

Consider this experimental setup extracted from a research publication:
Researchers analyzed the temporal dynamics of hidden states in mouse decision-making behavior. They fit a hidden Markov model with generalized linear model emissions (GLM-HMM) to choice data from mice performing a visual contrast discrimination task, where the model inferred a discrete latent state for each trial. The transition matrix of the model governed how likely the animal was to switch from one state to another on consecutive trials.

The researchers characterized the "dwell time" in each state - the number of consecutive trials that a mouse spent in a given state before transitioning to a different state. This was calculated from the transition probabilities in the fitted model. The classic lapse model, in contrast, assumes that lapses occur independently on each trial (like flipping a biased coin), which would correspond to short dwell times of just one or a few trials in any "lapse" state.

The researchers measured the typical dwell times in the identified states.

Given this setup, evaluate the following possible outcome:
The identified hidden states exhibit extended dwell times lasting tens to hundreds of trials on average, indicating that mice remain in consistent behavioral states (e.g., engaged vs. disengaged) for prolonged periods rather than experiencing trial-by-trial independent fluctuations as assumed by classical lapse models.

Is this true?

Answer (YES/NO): YES